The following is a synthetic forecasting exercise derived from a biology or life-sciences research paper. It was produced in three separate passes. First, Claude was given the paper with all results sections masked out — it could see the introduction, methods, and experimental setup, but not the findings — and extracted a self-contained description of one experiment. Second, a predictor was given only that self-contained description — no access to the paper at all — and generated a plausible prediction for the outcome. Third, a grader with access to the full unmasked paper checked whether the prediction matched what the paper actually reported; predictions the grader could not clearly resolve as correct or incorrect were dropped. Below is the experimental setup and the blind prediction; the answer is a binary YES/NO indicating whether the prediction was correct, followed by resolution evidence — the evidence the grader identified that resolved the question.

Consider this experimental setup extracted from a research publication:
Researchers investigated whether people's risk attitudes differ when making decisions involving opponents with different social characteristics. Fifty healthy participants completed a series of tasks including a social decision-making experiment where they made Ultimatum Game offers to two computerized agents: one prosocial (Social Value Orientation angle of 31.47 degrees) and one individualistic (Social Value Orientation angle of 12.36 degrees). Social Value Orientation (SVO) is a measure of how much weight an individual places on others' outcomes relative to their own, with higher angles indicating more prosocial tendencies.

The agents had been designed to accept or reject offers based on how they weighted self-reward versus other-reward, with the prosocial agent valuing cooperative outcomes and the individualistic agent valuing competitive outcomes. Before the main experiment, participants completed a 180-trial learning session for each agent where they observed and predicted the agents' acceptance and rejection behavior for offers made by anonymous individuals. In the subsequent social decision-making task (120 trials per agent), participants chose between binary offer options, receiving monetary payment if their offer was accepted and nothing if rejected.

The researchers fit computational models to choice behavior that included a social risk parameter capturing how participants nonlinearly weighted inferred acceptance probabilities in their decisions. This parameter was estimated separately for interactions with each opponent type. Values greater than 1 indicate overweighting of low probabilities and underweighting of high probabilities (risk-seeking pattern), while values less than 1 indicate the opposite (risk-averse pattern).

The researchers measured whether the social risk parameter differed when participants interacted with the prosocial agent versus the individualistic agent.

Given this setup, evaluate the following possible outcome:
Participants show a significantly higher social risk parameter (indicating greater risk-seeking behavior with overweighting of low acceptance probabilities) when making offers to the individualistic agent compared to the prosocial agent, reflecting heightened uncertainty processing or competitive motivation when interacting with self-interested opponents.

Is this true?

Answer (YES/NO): NO